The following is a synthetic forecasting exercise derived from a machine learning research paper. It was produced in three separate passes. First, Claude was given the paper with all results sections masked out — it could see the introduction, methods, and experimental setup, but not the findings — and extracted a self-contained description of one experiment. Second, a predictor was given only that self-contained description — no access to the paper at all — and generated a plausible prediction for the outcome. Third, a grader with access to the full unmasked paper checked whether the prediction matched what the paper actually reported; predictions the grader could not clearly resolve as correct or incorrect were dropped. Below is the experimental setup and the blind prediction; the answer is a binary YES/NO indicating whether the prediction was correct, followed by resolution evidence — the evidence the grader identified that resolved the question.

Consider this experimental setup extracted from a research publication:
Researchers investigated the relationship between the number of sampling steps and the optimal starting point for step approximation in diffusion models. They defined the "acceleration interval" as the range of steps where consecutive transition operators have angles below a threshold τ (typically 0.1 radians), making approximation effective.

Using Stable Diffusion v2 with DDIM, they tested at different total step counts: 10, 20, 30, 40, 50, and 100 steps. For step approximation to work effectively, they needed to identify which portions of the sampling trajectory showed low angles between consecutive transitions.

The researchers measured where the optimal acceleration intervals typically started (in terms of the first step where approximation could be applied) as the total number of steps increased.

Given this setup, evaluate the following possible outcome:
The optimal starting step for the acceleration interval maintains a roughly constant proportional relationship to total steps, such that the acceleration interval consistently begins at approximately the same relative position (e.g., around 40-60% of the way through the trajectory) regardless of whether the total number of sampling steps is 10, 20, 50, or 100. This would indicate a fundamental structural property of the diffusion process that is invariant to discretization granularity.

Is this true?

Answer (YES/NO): NO